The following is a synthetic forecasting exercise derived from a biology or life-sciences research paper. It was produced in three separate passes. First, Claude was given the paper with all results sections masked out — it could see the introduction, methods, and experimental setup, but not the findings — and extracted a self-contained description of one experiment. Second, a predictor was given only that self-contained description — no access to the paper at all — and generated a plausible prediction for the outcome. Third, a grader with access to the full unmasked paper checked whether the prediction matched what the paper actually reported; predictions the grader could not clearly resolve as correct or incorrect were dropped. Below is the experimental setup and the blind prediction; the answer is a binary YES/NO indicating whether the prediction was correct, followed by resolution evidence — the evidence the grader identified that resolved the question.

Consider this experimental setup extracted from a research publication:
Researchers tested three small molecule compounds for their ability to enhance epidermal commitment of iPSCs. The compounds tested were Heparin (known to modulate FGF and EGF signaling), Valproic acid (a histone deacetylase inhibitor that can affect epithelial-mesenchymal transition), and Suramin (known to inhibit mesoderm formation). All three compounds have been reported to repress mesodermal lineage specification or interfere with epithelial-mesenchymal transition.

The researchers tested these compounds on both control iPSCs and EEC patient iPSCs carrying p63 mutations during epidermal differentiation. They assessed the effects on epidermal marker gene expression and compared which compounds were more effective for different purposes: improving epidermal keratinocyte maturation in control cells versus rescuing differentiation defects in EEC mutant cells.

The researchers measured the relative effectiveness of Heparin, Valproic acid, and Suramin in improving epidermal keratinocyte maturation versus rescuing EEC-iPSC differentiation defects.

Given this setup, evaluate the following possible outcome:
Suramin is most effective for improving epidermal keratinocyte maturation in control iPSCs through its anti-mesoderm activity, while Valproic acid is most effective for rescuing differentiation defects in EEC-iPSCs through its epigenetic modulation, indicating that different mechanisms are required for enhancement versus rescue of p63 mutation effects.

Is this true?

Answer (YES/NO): NO